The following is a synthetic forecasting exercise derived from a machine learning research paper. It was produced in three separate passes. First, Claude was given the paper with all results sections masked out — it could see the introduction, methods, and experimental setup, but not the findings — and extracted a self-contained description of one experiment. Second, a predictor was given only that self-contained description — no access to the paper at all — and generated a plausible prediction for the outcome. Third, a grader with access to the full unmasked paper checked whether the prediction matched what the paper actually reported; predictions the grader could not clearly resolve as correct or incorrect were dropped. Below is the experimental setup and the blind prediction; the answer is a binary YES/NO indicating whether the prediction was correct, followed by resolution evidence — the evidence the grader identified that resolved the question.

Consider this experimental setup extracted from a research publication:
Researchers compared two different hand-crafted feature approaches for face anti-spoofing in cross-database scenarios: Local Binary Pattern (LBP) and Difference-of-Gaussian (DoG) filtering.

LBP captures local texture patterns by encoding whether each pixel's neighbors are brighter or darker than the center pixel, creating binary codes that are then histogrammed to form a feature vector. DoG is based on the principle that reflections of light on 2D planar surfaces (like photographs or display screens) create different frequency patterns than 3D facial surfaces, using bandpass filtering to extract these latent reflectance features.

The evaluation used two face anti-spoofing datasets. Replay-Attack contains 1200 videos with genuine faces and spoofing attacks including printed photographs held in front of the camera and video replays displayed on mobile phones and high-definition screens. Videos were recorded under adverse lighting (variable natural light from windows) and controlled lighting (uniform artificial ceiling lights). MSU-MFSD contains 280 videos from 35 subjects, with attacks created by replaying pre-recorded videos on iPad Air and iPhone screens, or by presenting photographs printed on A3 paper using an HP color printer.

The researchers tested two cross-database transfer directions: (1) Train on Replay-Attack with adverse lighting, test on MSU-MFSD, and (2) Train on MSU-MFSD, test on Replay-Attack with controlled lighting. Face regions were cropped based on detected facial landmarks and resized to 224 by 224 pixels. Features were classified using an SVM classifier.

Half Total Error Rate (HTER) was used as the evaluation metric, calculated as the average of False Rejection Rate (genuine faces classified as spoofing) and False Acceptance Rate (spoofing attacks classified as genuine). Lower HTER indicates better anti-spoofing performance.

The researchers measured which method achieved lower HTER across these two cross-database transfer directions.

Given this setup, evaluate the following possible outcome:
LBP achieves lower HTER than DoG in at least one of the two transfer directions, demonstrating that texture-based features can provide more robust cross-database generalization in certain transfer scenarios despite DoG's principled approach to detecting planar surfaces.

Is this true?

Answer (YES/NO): YES